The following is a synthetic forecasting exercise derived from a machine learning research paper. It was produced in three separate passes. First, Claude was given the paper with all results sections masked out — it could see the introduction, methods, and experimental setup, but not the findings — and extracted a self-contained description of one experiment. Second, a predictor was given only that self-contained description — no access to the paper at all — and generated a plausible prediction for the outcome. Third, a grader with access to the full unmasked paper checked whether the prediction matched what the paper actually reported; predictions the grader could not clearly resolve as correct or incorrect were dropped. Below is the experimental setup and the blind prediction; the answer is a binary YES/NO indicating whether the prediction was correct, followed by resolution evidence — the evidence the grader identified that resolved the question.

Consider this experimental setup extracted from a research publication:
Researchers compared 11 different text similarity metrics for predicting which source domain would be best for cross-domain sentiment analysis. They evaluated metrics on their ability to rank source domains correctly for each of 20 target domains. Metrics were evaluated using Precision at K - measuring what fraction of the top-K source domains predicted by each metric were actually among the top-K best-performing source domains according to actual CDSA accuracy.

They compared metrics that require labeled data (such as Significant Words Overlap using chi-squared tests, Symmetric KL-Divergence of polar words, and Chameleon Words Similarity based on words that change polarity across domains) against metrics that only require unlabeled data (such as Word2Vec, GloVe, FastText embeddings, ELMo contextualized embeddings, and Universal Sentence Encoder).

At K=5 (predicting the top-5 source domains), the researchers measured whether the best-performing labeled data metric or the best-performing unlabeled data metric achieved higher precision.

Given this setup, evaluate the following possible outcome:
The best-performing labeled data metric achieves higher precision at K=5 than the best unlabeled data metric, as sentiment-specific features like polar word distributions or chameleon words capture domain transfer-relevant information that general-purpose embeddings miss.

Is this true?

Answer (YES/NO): NO